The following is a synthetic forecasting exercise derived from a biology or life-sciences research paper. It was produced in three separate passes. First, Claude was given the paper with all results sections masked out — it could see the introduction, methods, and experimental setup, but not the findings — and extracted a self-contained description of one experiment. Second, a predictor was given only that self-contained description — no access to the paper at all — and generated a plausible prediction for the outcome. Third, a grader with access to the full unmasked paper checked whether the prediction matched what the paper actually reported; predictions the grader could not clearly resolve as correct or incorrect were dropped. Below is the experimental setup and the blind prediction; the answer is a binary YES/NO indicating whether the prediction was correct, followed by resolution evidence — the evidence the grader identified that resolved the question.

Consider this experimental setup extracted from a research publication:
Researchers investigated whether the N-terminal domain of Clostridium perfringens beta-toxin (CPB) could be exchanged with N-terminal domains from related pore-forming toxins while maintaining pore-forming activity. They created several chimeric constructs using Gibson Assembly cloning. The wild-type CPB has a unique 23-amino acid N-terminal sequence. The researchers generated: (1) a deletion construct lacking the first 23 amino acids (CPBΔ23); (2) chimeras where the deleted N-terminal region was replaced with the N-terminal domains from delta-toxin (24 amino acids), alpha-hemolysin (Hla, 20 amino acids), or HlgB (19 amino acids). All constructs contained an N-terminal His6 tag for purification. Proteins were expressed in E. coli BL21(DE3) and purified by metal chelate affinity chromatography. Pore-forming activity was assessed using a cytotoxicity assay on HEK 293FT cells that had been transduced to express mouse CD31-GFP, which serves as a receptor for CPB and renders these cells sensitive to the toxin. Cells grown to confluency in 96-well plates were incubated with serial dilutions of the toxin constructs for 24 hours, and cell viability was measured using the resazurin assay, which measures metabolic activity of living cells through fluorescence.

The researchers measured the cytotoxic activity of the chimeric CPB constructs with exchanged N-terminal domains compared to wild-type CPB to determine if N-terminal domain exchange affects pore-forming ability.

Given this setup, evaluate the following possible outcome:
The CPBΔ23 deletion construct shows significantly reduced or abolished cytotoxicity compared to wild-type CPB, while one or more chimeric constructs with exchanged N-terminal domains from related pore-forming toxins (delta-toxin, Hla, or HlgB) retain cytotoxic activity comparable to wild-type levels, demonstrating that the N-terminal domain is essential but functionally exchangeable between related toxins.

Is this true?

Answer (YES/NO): YES